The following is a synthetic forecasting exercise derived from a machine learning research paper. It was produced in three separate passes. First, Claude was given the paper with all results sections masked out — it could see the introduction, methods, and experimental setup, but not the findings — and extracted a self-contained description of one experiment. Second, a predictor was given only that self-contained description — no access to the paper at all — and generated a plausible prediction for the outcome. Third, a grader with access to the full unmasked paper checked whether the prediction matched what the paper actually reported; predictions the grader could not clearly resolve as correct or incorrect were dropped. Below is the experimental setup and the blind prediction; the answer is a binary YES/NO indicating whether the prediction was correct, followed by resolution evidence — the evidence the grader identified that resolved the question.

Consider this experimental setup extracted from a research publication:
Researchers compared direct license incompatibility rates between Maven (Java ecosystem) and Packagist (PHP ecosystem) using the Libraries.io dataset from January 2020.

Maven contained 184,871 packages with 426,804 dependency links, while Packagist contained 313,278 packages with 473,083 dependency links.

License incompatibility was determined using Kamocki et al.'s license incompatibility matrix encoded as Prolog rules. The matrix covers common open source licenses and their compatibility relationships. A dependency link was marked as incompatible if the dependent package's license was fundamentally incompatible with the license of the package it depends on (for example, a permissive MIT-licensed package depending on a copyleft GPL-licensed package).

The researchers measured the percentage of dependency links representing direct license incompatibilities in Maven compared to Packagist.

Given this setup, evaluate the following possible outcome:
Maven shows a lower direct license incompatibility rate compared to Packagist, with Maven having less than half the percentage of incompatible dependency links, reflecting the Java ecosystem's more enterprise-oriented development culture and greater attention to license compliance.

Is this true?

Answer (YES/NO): NO